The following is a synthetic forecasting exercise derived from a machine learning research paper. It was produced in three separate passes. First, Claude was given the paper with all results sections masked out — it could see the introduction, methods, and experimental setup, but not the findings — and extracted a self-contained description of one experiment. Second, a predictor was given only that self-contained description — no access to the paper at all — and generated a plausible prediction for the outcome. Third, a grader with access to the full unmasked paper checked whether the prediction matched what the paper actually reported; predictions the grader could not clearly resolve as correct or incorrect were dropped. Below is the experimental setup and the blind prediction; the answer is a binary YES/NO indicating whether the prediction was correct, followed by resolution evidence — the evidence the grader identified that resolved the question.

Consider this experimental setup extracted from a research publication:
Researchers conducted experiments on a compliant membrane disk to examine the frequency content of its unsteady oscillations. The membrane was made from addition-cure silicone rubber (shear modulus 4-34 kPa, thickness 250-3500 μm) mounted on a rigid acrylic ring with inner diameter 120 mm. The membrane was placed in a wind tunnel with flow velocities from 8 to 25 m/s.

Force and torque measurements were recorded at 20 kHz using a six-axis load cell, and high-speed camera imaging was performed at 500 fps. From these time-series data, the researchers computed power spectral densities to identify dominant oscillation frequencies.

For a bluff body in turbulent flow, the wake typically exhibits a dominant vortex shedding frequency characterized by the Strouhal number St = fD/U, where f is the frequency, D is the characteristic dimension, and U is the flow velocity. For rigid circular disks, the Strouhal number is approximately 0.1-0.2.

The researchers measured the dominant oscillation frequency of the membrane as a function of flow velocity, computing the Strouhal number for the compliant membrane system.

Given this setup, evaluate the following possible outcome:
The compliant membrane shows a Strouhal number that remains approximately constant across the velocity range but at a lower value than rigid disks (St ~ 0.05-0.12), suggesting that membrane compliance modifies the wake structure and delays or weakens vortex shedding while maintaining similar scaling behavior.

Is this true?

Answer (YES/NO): NO